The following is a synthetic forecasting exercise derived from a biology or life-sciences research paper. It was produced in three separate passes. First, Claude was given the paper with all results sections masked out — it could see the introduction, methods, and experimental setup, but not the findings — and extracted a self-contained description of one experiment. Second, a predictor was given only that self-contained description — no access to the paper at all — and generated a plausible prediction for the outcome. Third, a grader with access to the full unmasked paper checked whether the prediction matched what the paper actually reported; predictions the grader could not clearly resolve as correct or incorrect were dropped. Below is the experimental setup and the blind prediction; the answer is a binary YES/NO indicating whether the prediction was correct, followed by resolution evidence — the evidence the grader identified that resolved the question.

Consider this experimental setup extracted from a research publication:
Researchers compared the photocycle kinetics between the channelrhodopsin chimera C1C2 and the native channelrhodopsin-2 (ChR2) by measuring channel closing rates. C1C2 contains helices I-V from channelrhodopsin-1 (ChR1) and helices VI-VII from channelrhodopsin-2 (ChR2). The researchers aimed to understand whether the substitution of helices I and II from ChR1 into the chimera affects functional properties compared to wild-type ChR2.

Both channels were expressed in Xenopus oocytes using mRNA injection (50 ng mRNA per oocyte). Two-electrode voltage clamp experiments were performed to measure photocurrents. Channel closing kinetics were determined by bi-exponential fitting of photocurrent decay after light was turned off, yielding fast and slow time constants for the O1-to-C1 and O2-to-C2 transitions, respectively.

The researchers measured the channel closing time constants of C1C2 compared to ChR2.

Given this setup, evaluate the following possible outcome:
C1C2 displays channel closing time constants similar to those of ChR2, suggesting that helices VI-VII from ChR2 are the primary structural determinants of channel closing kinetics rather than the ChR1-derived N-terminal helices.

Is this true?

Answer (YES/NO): NO